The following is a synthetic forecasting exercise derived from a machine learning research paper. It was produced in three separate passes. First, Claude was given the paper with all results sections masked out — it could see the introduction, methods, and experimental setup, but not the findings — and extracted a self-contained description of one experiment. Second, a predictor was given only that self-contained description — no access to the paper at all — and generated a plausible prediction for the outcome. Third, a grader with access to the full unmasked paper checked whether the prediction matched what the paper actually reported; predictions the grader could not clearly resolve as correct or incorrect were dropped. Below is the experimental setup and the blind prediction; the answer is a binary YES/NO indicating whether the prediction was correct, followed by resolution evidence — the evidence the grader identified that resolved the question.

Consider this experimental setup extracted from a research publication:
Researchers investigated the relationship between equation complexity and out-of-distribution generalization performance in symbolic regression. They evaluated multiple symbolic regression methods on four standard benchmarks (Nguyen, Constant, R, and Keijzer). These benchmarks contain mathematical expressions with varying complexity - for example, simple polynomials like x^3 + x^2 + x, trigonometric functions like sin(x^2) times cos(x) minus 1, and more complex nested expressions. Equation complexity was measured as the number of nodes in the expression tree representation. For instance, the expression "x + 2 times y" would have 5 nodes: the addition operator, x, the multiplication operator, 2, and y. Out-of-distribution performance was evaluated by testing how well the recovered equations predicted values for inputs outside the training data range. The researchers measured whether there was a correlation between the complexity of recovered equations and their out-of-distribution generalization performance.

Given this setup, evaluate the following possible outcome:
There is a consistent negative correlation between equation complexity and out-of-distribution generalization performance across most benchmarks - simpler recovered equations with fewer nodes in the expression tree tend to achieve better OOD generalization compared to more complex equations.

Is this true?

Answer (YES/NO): NO